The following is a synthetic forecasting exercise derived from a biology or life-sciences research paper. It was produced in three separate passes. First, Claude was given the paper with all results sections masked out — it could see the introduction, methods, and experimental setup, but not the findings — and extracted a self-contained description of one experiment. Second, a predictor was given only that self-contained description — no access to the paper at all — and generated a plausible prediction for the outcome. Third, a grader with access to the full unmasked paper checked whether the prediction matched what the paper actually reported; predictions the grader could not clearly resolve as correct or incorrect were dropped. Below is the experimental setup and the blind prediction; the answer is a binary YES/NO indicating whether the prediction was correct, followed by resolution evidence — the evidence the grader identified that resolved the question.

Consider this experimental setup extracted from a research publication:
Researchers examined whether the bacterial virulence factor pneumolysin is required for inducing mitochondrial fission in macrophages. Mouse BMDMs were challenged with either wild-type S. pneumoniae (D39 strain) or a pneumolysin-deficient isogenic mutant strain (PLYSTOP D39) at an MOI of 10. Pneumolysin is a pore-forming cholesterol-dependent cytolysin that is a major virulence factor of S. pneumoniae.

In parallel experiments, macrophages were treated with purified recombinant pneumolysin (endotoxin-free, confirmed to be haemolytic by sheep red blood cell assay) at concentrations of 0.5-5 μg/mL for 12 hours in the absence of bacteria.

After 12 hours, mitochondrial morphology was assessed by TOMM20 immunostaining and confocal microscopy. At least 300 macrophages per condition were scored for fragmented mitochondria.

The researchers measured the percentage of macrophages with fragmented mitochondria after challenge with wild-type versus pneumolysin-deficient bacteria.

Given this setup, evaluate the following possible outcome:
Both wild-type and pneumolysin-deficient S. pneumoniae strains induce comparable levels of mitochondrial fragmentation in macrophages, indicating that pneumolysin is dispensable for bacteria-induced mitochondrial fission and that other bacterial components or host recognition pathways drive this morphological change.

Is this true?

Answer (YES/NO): NO